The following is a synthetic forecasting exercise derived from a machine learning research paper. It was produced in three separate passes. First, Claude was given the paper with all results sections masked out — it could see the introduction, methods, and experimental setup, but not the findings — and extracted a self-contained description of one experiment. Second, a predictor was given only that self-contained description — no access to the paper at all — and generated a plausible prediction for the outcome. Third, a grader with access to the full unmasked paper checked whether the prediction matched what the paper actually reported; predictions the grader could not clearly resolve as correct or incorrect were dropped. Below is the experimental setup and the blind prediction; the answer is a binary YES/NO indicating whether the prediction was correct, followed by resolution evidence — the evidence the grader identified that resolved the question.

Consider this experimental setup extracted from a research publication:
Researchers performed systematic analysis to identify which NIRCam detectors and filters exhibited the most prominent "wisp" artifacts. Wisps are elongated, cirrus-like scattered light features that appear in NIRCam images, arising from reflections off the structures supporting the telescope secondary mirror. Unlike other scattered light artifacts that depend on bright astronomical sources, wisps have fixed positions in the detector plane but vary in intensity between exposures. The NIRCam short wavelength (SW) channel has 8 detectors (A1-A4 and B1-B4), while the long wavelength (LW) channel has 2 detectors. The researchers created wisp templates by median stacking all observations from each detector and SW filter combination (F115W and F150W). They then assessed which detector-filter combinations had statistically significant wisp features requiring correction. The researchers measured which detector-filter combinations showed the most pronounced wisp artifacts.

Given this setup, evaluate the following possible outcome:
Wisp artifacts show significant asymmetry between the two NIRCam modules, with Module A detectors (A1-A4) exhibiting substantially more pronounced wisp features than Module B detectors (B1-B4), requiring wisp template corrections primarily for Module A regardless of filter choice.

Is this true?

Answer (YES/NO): NO